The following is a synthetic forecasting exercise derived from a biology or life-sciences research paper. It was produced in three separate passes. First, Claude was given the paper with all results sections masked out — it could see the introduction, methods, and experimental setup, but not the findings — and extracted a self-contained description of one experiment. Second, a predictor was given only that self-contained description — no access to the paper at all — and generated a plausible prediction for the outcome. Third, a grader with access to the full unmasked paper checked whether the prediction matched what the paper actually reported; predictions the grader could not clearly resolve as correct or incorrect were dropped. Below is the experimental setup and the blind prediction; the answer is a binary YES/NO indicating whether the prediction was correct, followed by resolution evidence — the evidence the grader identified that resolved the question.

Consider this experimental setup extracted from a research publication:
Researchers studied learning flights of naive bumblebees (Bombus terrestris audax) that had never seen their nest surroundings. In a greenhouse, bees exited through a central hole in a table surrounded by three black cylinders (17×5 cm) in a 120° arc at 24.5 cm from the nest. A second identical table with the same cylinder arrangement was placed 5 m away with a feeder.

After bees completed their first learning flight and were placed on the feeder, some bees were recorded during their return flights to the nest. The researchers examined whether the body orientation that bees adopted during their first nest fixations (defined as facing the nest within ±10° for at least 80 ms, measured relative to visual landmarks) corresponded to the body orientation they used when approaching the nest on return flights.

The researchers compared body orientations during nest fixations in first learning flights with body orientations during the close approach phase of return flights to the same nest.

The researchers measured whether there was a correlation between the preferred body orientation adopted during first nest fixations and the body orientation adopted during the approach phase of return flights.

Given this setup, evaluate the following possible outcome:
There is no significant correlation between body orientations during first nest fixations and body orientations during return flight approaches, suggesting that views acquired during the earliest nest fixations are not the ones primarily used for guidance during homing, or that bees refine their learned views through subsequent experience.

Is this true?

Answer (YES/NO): NO